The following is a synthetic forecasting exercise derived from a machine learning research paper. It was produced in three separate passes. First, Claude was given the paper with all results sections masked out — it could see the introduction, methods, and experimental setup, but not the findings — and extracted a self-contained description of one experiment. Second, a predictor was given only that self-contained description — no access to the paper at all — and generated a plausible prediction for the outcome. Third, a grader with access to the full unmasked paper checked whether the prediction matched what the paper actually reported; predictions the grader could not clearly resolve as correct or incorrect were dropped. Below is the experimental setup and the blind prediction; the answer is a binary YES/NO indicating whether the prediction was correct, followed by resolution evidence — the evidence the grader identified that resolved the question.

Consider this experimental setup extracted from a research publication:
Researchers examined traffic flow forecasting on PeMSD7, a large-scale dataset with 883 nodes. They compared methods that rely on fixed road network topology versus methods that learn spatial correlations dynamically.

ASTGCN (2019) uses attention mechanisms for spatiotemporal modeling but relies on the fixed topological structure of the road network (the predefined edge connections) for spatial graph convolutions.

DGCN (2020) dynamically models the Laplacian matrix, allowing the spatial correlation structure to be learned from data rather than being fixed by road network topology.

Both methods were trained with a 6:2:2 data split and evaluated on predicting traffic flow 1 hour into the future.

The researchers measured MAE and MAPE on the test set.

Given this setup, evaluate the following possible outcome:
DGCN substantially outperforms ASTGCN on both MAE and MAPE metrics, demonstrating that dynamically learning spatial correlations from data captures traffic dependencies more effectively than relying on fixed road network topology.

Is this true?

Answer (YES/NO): YES